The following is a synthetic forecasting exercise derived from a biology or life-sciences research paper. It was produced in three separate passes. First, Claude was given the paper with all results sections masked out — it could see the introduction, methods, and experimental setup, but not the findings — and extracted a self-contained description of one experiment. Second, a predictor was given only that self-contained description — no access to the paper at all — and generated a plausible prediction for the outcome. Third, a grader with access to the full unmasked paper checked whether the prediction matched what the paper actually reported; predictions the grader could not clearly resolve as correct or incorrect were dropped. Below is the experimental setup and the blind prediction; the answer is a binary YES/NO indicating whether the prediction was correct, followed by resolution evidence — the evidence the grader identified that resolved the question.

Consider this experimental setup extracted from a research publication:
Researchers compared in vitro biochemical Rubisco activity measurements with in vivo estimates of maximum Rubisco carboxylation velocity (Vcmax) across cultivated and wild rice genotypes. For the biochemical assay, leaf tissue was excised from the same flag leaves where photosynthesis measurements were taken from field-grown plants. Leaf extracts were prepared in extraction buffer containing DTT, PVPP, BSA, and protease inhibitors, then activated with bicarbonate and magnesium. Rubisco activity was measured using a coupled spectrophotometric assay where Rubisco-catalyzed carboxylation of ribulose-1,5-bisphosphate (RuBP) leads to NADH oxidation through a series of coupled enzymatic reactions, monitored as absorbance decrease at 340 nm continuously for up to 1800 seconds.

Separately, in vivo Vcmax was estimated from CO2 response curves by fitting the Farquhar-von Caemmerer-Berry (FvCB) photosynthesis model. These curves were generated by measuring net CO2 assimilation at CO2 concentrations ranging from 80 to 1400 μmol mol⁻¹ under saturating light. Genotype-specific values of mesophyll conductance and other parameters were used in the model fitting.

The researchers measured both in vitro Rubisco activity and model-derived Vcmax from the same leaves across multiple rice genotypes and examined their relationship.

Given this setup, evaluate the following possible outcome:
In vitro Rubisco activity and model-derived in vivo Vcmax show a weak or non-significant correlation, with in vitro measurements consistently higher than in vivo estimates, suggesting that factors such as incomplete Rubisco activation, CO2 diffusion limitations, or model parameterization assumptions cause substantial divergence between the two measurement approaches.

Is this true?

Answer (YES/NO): NO